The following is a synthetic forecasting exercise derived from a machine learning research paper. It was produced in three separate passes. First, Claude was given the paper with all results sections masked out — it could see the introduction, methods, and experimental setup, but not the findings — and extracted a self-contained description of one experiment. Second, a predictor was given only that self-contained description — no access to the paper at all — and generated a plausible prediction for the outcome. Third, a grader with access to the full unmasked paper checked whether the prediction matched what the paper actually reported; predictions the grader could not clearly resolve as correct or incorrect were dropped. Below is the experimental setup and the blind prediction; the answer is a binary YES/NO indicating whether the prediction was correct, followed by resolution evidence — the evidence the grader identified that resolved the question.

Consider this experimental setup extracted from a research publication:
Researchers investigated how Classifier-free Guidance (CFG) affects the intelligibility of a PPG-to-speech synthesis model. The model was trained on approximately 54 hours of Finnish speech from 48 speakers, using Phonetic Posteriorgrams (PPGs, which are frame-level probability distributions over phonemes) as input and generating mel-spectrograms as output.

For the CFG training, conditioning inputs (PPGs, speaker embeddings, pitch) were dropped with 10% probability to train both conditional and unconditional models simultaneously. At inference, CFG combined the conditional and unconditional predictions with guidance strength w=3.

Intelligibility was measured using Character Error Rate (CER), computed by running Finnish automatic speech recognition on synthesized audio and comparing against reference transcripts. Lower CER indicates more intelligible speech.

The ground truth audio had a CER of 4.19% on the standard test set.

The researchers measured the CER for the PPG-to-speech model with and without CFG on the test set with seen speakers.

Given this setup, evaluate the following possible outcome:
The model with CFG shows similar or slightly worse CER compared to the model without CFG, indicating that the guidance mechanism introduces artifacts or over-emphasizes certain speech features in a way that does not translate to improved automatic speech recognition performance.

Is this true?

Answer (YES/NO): NO